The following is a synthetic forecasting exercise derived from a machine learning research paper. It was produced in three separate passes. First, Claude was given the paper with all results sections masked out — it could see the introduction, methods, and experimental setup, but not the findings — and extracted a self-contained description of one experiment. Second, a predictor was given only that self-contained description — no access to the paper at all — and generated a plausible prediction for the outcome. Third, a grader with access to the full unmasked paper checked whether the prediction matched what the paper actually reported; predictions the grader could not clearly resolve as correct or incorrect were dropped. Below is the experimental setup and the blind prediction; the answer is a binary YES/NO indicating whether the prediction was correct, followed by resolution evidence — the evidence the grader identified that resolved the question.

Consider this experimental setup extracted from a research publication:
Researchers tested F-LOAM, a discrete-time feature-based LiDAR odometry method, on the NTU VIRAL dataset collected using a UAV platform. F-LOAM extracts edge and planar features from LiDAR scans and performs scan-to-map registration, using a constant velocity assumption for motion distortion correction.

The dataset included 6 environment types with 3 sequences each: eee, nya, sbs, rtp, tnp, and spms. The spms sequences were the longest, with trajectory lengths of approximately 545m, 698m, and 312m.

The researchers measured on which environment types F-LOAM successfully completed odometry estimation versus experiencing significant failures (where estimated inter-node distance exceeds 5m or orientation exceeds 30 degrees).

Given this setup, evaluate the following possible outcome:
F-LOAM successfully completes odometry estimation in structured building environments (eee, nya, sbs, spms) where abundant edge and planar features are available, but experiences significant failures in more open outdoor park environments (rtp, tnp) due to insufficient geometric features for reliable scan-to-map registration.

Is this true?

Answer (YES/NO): NO